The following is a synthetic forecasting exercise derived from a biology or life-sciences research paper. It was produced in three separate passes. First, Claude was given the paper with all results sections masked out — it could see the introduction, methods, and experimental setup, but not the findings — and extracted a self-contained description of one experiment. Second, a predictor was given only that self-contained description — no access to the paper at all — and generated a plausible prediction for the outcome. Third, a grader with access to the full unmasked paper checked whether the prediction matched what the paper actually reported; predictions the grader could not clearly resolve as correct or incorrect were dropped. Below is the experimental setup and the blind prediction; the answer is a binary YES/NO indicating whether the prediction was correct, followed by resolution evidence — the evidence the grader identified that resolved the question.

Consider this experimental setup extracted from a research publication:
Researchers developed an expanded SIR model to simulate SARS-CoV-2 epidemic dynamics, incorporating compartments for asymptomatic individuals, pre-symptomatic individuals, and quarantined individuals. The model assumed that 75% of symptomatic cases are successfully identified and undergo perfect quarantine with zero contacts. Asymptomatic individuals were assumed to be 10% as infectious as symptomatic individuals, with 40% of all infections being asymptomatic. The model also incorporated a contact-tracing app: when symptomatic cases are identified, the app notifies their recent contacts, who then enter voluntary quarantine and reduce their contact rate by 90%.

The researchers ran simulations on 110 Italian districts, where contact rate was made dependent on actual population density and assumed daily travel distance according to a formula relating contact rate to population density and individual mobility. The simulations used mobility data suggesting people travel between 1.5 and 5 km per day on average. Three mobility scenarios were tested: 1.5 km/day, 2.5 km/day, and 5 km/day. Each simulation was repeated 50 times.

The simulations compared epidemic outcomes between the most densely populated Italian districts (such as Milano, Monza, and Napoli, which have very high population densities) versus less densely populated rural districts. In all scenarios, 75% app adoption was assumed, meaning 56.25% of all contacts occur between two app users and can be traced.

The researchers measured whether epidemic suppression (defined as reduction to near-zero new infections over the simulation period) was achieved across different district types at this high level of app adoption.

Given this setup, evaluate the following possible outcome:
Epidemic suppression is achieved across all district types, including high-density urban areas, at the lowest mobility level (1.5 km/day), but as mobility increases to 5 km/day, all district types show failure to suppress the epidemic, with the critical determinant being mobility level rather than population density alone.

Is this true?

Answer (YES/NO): NO